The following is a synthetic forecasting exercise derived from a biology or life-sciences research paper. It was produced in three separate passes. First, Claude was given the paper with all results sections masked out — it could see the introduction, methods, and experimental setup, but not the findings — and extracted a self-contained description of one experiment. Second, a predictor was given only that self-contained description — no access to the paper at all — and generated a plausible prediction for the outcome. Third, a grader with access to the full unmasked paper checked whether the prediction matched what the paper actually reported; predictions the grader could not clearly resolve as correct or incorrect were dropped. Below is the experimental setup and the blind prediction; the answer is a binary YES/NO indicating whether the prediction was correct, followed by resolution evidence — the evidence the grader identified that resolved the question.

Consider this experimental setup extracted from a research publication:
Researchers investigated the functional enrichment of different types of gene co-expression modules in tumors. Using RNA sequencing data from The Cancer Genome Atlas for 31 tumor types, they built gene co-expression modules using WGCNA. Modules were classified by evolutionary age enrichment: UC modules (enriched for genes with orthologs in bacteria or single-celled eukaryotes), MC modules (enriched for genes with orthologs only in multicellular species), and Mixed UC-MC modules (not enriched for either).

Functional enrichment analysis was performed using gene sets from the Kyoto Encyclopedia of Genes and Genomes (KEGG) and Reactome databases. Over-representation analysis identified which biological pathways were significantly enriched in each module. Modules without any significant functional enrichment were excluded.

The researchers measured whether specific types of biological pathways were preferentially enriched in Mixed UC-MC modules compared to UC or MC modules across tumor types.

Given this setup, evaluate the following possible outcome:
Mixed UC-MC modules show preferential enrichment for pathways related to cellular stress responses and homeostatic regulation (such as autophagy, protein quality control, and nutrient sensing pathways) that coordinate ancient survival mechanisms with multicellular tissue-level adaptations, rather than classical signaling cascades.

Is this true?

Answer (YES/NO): NO